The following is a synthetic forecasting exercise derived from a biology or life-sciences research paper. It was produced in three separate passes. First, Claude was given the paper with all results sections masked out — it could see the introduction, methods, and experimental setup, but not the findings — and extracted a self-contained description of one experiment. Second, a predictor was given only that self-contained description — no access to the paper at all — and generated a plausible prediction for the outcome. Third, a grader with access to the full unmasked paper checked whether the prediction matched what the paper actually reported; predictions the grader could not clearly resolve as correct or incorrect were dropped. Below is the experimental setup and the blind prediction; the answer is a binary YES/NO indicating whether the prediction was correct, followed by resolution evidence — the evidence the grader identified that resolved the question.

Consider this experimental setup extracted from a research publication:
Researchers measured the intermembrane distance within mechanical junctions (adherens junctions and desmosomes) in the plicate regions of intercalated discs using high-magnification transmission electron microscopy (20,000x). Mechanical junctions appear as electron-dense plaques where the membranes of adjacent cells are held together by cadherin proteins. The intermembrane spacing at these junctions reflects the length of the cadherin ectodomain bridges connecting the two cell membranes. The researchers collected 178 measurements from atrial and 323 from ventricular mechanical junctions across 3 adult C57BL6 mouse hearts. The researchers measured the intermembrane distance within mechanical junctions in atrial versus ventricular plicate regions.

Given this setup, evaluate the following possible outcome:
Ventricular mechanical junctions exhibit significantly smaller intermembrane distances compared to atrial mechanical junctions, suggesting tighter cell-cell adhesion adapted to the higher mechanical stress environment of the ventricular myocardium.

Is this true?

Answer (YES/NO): NO